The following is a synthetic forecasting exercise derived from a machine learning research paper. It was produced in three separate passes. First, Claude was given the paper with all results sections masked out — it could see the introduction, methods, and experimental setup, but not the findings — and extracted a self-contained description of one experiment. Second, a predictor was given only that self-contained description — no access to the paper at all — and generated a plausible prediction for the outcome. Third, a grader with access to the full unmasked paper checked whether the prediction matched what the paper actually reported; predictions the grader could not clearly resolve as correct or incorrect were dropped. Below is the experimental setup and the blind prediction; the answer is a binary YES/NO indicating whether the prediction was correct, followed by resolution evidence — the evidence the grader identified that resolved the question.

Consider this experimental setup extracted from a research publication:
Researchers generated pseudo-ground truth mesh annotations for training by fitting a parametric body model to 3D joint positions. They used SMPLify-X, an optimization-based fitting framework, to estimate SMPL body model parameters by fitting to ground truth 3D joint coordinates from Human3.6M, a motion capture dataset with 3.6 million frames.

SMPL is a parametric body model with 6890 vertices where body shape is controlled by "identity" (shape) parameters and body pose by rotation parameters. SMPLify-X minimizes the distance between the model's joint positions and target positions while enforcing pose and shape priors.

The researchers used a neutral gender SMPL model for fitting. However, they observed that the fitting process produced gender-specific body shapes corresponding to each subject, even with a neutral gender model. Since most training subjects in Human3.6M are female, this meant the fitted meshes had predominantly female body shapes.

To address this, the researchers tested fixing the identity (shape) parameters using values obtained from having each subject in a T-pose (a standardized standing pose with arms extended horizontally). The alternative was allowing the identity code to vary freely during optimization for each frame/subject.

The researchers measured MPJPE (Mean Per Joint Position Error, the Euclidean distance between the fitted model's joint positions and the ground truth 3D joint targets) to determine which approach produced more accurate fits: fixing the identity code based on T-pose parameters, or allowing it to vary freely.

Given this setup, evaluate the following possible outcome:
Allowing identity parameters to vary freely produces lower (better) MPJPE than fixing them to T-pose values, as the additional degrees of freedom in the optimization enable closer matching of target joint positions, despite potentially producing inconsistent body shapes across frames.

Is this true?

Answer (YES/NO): YES